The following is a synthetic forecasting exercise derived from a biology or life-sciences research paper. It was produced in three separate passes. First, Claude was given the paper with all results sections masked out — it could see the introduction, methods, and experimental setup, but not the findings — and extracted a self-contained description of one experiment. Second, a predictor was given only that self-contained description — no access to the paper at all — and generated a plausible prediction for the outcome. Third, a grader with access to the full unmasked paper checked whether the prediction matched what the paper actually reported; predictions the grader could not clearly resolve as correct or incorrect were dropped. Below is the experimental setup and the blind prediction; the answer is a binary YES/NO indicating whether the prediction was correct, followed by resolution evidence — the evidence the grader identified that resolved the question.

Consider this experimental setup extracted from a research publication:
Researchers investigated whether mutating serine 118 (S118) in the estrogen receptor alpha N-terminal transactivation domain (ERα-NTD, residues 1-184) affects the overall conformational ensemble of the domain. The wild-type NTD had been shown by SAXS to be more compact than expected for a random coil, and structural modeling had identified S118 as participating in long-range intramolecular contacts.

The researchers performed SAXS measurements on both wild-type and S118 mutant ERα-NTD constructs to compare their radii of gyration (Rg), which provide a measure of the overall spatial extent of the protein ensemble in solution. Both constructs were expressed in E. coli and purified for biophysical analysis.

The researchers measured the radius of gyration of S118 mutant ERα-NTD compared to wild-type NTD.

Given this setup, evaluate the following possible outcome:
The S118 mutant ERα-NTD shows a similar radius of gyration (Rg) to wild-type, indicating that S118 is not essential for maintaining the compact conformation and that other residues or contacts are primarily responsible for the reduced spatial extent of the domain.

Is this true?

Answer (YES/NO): NO